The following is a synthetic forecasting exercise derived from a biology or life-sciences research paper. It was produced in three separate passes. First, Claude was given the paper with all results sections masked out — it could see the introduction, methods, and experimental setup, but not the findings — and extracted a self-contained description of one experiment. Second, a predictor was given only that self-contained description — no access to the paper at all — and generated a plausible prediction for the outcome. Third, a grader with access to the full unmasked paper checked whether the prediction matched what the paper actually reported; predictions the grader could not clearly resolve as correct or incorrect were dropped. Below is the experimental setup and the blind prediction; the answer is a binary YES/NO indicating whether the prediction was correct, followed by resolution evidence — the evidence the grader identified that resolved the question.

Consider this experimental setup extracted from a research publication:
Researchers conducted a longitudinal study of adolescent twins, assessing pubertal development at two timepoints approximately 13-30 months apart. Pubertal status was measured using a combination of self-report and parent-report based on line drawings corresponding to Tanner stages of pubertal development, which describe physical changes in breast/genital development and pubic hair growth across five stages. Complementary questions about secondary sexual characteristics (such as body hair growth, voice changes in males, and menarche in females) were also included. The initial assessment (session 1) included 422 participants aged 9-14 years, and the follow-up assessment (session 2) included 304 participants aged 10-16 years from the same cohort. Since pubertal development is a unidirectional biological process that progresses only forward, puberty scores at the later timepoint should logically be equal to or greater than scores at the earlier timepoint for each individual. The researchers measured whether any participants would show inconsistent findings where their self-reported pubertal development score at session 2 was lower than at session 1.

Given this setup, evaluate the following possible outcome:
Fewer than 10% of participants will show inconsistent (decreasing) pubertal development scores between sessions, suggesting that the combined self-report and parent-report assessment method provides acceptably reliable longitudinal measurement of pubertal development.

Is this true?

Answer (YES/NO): YES